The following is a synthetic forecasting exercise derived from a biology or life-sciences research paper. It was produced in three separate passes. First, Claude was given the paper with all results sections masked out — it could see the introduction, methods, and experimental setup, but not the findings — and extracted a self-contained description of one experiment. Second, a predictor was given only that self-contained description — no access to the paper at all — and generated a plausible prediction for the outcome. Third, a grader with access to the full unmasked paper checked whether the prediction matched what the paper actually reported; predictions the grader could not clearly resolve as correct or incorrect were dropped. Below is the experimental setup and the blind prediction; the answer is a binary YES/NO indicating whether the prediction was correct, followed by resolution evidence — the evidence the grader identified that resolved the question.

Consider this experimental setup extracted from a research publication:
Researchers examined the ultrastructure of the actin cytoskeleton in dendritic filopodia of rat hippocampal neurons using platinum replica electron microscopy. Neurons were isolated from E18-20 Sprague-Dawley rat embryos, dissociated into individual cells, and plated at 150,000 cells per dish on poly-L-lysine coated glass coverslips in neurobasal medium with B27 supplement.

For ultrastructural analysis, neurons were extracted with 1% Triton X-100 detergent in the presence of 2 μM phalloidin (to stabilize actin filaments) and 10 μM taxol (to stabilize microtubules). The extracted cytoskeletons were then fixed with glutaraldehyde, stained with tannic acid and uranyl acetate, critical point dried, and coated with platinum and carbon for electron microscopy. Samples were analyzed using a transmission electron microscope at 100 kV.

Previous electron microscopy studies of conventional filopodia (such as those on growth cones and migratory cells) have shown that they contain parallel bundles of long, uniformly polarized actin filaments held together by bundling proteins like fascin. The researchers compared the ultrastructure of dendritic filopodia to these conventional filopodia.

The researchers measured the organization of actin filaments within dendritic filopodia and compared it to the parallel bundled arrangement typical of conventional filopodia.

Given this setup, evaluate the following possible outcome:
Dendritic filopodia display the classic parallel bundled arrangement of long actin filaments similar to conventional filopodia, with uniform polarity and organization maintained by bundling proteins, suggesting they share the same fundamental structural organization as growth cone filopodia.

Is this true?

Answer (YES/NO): NO